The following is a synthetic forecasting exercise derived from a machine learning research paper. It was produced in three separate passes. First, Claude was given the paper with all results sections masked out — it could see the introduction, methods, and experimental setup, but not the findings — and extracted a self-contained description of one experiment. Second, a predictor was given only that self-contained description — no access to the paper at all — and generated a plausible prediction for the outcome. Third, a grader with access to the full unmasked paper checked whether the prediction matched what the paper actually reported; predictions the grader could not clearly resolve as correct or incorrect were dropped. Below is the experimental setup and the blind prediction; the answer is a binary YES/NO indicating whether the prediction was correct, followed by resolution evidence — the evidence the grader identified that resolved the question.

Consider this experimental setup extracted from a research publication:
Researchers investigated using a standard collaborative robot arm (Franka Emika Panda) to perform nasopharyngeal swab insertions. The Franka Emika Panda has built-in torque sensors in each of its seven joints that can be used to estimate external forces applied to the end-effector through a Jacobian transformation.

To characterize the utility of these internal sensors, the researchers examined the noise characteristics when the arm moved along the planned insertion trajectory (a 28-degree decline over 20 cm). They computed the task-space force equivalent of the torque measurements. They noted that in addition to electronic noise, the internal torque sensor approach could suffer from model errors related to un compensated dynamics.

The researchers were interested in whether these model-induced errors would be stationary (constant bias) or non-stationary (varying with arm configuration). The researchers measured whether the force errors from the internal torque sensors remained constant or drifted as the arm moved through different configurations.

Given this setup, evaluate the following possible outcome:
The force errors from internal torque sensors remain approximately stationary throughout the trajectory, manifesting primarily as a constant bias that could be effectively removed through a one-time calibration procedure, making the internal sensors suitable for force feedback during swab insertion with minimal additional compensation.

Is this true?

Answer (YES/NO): NO